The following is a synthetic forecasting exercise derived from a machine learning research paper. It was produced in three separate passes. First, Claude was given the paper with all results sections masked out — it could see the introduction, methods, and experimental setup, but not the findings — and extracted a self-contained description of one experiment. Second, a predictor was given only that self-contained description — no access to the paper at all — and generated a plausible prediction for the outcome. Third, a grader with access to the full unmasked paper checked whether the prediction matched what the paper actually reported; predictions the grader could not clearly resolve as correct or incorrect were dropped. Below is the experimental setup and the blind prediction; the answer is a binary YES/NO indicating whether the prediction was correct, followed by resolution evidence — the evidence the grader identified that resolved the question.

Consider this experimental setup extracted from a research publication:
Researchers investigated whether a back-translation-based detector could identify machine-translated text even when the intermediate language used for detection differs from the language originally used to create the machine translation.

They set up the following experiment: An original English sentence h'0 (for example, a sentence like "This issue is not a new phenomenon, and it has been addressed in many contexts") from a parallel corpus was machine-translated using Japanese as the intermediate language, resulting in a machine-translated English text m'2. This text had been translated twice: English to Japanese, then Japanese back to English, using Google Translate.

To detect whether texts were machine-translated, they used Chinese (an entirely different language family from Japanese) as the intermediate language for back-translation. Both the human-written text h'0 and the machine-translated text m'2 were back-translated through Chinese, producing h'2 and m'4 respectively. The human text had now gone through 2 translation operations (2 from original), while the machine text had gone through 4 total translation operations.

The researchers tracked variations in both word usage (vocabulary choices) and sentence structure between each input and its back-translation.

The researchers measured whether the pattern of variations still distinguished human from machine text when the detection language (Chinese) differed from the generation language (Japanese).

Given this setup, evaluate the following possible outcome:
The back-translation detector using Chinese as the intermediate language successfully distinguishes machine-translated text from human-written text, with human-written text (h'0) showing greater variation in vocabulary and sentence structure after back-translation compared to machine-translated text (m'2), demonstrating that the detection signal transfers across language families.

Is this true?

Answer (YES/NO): YES